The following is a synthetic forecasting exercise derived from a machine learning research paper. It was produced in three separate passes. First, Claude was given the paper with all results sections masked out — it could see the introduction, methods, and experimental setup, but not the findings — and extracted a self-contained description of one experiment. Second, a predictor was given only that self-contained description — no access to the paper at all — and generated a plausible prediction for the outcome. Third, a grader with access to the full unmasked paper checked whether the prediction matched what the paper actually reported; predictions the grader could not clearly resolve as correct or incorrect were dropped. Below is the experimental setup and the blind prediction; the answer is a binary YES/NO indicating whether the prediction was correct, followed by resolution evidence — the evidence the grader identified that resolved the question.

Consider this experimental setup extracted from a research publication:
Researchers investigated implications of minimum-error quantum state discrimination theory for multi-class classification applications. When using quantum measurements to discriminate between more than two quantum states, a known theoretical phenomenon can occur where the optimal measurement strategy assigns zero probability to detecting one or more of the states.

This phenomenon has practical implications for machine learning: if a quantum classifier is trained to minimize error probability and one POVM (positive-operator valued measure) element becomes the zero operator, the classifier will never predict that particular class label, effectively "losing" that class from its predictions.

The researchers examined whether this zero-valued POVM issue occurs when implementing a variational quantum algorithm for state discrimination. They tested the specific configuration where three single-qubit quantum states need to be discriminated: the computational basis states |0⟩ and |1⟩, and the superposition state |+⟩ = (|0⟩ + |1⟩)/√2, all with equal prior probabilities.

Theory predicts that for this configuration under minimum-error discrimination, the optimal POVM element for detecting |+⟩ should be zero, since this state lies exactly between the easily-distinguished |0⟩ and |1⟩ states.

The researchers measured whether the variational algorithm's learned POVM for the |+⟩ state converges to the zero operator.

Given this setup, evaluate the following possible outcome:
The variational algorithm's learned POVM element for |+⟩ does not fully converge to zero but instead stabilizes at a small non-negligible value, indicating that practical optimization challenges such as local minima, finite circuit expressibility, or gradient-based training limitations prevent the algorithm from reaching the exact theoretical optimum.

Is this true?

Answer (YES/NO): NO